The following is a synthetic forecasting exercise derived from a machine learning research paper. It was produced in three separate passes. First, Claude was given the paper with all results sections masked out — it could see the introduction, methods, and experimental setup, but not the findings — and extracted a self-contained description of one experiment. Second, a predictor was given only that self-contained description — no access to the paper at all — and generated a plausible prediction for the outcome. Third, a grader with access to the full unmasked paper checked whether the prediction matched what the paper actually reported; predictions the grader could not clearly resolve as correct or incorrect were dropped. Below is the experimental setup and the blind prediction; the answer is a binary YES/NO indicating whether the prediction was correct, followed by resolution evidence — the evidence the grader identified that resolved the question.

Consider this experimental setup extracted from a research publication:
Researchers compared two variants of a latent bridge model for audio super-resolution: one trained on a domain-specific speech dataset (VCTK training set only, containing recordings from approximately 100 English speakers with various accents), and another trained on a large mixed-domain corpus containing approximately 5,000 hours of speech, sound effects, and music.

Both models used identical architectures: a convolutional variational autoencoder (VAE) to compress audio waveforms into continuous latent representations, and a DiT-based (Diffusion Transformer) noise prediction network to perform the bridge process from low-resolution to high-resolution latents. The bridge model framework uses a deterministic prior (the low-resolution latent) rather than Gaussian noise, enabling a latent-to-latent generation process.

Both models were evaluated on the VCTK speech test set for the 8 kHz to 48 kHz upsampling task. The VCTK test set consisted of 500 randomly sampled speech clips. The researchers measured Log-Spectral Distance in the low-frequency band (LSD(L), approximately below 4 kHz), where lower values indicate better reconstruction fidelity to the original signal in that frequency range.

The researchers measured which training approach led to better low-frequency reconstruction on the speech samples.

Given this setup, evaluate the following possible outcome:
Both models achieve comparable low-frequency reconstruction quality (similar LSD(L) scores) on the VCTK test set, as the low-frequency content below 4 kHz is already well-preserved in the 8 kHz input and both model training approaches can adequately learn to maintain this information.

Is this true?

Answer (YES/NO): NO